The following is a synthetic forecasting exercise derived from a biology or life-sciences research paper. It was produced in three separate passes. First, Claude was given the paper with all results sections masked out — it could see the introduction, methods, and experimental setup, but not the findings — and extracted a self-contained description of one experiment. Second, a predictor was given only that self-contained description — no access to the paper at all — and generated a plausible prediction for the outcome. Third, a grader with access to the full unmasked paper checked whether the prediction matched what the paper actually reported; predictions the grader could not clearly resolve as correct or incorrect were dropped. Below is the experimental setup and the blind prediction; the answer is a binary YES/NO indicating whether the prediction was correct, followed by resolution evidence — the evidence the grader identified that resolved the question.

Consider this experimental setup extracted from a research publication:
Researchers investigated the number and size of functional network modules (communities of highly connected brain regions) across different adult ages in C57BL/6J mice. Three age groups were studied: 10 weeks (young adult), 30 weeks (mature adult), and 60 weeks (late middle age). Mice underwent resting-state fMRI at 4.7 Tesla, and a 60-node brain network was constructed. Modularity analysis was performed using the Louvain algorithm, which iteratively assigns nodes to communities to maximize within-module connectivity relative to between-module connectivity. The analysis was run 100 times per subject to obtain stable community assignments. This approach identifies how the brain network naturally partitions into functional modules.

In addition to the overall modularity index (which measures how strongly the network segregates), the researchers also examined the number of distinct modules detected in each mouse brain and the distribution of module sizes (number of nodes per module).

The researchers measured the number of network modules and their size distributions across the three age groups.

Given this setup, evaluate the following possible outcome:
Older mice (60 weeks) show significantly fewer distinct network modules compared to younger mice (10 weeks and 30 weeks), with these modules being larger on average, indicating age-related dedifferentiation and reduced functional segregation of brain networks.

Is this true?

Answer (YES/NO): NO